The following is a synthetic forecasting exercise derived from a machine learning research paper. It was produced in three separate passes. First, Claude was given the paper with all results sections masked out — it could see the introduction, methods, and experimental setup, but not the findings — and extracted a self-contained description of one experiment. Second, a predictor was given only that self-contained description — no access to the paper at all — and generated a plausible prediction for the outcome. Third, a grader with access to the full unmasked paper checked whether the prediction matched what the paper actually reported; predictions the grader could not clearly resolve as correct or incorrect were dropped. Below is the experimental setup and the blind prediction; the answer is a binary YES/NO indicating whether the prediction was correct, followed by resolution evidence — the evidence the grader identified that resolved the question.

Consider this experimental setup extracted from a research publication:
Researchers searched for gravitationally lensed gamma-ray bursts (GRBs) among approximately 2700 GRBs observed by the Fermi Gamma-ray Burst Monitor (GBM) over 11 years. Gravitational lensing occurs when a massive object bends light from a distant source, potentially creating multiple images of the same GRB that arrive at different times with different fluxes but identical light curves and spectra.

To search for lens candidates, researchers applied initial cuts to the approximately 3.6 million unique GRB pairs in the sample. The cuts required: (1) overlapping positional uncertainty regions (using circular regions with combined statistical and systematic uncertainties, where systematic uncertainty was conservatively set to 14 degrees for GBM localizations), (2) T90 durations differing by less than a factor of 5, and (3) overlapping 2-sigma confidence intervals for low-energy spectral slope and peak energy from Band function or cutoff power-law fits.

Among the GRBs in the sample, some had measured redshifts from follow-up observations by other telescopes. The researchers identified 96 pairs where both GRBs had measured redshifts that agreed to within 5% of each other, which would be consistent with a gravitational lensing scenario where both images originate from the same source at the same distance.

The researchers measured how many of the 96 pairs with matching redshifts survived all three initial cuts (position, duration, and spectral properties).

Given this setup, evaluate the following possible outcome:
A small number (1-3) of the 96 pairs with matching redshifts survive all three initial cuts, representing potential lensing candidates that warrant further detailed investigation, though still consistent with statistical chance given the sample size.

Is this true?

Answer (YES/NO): NO